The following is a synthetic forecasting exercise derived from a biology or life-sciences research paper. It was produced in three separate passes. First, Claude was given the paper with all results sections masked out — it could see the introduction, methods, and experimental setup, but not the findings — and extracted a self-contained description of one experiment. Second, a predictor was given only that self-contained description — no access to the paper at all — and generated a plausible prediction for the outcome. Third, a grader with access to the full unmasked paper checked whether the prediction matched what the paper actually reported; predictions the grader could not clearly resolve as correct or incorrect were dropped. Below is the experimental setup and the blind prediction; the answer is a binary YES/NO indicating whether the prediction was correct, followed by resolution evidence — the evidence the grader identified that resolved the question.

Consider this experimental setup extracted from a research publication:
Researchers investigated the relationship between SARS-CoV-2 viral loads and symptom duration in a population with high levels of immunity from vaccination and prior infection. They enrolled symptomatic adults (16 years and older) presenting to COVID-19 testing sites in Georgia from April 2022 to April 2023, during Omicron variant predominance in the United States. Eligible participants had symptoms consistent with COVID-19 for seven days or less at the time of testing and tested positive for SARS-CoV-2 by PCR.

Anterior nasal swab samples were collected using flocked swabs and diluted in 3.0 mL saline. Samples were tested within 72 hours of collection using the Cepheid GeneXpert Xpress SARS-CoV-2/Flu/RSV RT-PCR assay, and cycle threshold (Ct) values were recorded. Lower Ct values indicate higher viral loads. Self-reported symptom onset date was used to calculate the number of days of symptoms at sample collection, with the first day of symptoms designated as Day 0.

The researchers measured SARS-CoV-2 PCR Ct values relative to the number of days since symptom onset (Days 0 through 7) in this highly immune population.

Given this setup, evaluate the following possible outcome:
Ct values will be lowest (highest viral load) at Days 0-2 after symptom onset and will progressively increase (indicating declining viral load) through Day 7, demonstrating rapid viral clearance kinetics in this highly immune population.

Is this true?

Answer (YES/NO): NO